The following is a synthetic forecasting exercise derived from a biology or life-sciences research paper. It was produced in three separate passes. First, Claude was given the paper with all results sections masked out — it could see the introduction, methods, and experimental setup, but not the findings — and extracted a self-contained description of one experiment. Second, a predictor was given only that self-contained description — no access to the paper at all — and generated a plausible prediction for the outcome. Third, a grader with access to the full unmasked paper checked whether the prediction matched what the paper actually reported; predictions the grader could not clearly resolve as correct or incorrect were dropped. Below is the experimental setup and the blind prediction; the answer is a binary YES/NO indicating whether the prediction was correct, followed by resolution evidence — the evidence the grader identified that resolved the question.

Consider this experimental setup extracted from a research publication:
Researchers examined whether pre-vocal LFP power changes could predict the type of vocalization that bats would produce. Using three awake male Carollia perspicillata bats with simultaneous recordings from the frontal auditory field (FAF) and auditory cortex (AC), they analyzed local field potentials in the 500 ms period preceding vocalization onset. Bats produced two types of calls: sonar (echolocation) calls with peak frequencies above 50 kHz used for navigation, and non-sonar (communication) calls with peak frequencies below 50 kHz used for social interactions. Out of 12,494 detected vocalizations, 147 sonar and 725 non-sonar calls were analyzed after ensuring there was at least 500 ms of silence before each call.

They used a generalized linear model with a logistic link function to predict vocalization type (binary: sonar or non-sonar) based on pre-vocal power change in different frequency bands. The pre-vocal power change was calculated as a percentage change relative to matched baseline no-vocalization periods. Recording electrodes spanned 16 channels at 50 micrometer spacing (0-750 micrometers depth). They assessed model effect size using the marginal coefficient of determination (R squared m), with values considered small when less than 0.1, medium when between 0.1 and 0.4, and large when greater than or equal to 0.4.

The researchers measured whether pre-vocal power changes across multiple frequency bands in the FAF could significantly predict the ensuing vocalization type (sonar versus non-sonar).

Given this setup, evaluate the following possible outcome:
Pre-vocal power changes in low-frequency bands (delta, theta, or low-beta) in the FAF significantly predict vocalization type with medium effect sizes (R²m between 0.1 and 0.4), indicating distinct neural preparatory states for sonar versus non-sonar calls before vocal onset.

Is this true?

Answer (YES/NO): YES